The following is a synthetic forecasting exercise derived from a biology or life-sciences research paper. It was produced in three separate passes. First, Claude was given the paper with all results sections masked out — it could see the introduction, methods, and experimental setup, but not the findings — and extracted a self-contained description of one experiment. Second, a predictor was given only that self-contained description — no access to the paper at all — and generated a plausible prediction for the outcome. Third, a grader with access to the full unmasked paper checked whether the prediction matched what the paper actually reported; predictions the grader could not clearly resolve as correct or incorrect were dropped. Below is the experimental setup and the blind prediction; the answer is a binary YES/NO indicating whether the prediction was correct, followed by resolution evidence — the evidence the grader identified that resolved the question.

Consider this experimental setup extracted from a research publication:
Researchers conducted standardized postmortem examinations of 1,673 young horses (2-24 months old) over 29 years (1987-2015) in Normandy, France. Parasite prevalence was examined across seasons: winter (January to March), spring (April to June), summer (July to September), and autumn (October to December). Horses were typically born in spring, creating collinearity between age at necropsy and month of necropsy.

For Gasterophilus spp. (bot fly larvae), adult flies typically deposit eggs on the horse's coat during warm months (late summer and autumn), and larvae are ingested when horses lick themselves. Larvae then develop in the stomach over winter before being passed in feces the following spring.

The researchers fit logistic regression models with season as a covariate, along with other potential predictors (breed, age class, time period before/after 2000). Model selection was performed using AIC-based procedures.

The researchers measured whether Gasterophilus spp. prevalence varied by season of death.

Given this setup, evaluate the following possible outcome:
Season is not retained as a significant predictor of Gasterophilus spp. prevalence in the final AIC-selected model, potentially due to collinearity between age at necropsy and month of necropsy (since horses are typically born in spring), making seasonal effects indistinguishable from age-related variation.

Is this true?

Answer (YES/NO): NO